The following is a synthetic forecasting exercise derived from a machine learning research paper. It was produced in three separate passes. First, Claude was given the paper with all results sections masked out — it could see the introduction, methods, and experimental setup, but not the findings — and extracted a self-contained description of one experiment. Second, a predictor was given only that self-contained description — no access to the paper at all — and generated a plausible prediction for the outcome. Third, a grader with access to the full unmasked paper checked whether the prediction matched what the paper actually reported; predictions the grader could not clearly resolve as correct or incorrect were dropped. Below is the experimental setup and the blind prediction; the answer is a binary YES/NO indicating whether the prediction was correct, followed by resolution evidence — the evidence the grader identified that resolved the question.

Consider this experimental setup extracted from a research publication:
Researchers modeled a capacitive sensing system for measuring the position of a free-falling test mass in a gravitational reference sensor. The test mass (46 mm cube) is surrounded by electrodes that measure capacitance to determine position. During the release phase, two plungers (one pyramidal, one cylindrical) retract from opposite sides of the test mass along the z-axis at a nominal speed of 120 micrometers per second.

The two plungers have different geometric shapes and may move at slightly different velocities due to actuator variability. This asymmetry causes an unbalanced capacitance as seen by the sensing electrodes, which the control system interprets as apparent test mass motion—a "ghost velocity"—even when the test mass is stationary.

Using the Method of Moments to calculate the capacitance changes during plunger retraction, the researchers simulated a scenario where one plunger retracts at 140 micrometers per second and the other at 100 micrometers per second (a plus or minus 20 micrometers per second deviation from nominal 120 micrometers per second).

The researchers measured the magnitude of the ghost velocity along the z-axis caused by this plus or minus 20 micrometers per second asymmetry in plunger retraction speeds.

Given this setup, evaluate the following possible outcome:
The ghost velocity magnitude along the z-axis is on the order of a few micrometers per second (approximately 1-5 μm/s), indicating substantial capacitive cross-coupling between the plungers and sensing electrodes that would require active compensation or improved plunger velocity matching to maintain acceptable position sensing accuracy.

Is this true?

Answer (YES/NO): NO